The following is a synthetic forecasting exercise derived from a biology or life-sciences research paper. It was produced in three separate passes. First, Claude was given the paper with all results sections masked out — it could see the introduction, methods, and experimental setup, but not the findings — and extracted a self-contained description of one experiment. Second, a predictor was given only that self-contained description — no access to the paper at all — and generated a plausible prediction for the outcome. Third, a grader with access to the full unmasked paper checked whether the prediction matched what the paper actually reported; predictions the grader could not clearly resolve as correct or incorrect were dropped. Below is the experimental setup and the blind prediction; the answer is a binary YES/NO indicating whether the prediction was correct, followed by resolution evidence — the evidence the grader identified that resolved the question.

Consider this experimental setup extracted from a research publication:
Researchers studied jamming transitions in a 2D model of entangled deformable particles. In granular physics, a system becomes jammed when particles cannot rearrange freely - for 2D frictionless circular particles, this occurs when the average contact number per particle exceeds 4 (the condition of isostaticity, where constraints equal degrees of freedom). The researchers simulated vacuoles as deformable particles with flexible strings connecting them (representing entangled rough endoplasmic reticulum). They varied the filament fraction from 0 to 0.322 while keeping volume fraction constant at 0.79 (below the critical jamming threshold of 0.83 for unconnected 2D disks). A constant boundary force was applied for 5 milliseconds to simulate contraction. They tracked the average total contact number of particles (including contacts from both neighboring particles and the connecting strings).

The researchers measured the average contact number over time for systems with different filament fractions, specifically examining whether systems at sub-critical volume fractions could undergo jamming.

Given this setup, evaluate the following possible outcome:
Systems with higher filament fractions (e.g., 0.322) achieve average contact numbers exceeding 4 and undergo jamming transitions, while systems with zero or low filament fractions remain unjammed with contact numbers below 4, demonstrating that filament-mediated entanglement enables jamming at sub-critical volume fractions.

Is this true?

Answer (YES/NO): YES